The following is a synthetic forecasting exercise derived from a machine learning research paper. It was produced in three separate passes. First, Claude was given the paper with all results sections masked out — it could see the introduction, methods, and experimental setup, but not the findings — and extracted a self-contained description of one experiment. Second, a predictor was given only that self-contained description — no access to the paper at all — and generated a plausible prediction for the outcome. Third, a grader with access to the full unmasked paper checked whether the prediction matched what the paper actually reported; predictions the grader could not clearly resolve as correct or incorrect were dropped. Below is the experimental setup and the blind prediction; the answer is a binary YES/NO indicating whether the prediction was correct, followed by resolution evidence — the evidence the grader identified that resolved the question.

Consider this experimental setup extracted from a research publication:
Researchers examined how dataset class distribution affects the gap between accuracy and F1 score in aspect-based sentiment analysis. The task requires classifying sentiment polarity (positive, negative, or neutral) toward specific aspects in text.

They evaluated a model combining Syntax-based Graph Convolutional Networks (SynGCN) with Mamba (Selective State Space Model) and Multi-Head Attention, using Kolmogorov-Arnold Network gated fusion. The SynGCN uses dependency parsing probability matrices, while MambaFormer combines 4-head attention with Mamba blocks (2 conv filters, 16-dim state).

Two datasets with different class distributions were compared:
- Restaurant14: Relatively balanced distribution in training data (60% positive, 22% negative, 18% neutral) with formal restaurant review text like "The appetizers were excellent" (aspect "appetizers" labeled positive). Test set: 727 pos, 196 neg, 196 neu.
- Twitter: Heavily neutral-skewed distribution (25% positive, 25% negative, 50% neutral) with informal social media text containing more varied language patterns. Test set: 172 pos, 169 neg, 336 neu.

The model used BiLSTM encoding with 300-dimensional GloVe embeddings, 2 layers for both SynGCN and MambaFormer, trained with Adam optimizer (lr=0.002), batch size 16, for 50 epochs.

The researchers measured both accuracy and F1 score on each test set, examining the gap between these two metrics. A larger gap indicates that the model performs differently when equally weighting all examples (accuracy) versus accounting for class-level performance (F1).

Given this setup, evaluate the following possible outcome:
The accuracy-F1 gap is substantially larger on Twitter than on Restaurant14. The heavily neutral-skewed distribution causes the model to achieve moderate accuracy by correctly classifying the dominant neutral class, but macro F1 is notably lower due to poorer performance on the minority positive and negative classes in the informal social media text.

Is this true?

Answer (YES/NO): NO